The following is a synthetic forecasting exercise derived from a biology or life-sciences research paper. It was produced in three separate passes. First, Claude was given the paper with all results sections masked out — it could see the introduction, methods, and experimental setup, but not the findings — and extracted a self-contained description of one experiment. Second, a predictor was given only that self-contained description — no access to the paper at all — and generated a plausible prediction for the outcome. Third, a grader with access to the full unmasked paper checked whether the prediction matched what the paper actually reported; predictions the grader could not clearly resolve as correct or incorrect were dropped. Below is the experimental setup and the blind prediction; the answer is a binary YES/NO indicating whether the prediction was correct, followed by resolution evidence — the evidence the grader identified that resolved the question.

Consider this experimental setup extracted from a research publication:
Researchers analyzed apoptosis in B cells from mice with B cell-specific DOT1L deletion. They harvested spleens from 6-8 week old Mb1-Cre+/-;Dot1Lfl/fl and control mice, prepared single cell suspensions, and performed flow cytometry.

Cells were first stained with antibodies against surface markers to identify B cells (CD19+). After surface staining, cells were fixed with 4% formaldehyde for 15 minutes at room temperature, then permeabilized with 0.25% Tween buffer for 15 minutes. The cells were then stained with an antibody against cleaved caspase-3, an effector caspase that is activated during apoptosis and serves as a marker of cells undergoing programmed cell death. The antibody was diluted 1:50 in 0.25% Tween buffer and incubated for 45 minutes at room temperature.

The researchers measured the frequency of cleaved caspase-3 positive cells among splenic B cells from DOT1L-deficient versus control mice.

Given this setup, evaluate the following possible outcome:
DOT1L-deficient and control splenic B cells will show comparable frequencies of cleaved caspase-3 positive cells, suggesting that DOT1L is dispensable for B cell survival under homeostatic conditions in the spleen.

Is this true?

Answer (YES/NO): NO